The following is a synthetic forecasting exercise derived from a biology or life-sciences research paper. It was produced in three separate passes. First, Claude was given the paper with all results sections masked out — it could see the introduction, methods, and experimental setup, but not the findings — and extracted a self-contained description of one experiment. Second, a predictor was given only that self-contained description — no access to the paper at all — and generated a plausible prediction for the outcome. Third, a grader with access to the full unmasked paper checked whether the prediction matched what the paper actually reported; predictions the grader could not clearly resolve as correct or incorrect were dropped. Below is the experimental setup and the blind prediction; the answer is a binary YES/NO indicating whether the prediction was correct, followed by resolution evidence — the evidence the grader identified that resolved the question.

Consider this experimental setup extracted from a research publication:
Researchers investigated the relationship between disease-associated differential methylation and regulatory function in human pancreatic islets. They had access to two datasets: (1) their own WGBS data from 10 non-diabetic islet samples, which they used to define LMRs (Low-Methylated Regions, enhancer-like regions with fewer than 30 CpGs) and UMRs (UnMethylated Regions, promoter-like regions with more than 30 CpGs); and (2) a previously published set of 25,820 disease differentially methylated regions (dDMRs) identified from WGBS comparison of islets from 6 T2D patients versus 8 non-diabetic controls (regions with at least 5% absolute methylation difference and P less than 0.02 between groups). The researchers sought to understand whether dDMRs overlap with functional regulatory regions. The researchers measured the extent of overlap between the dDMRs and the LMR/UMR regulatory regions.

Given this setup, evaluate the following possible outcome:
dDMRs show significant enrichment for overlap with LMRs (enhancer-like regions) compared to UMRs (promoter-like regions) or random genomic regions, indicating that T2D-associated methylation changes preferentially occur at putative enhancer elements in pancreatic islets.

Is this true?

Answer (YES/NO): NO